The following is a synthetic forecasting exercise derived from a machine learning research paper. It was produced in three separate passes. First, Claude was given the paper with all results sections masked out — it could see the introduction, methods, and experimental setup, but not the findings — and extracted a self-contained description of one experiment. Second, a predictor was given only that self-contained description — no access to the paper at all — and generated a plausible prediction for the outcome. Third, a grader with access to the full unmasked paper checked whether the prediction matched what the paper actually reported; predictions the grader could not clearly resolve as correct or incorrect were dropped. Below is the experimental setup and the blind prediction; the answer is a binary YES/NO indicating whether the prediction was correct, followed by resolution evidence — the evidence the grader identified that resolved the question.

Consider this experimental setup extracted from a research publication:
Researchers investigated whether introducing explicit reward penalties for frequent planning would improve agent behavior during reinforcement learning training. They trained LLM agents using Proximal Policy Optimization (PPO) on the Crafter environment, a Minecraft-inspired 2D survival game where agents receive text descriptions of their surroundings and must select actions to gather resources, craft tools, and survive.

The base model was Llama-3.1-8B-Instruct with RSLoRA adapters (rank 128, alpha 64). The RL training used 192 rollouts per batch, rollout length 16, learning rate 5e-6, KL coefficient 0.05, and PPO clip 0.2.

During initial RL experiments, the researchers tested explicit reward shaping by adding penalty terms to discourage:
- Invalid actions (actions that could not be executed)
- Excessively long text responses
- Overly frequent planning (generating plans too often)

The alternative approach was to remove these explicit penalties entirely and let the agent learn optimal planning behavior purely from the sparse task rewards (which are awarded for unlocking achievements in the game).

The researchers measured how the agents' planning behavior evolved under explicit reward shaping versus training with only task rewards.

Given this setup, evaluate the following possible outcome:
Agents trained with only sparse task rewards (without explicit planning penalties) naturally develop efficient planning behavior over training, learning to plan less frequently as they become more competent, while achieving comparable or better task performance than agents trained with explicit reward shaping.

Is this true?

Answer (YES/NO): YES